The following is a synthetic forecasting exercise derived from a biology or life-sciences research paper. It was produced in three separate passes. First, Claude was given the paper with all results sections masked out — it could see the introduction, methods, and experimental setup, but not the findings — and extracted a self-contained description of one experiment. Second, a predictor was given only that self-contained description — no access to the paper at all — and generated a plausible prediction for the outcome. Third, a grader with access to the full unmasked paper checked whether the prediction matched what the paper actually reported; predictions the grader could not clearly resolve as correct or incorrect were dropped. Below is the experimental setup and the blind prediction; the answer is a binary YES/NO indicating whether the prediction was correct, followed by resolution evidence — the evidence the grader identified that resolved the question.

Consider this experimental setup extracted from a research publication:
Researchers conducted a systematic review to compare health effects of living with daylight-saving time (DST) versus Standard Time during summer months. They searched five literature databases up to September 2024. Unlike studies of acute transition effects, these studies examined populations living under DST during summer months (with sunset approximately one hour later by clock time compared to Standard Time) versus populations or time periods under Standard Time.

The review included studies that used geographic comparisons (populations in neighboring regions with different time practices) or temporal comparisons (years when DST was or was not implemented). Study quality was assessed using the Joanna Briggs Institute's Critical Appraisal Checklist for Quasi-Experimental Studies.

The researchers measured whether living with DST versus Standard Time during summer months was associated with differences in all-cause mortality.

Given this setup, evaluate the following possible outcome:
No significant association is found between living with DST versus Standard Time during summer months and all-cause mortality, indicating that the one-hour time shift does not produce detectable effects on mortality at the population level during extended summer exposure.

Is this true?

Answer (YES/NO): NO